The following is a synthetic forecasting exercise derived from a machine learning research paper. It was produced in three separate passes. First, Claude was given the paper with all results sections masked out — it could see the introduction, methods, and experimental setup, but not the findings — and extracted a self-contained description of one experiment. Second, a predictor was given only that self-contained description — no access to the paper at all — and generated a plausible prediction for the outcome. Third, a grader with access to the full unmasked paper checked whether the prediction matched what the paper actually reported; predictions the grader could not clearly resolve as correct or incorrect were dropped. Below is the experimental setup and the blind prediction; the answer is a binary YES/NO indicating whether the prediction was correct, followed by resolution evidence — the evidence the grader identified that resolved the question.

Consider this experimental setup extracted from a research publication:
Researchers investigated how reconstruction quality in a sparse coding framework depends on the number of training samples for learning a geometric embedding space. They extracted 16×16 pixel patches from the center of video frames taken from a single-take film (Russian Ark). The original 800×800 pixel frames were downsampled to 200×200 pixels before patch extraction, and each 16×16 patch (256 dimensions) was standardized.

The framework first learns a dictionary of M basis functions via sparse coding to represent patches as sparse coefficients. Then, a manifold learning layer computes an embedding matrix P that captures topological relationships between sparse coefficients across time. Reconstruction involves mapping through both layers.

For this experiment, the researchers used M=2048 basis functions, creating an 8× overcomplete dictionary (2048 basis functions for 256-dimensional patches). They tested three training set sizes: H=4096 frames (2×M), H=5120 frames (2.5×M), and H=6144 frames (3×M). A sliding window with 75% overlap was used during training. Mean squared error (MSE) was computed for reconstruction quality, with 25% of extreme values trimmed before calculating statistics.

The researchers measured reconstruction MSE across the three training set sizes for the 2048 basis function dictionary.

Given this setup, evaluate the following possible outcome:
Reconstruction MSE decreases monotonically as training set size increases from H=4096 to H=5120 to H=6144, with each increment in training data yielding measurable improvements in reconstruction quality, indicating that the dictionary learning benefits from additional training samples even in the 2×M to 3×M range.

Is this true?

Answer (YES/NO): NO